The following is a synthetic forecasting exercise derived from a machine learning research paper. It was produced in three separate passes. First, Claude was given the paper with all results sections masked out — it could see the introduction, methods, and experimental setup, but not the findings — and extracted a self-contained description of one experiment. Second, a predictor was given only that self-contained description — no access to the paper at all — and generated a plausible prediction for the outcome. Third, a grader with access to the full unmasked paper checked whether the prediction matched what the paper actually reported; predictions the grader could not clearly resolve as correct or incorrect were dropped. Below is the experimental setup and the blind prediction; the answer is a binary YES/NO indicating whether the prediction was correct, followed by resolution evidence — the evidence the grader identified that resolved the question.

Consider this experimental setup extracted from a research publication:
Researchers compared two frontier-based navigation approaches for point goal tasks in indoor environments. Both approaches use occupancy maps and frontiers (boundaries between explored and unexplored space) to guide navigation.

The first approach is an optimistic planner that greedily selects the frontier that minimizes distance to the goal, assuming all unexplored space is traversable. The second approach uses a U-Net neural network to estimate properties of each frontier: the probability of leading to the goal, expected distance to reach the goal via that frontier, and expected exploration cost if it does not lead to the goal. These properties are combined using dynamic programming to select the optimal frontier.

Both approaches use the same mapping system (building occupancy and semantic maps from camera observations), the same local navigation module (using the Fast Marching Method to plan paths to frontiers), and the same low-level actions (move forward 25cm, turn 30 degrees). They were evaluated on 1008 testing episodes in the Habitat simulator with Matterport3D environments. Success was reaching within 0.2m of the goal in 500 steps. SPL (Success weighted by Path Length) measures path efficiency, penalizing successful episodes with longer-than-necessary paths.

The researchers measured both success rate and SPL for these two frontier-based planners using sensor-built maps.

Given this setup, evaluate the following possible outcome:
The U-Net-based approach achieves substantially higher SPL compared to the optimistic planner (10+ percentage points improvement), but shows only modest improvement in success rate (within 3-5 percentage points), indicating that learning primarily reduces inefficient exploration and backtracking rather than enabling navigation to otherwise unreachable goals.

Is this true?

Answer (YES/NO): NO